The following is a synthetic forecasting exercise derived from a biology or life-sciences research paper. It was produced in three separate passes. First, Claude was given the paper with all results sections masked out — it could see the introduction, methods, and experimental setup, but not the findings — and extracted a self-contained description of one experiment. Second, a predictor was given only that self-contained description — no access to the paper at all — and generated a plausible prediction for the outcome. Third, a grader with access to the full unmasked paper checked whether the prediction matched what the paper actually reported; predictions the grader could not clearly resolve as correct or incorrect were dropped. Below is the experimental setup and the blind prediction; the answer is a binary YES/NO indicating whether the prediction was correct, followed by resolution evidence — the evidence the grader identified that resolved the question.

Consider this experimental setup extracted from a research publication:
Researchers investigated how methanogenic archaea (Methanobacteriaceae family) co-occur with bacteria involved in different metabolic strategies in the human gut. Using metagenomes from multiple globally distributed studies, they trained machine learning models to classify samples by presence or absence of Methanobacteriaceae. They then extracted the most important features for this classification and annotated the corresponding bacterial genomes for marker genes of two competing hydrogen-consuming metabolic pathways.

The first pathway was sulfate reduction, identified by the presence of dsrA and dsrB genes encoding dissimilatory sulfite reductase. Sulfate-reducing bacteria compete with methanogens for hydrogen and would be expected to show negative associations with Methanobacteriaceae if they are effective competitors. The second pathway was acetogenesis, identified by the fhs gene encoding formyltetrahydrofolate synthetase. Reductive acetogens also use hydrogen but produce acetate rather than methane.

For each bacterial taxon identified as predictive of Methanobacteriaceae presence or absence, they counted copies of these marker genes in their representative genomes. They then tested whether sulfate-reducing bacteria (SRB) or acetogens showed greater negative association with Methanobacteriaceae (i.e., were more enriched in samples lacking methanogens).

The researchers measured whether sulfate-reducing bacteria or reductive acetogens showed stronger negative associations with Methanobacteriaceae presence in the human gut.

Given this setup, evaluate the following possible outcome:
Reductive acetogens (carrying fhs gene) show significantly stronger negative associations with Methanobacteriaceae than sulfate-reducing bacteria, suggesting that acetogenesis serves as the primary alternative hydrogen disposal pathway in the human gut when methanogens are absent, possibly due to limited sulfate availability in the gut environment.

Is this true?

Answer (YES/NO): NO